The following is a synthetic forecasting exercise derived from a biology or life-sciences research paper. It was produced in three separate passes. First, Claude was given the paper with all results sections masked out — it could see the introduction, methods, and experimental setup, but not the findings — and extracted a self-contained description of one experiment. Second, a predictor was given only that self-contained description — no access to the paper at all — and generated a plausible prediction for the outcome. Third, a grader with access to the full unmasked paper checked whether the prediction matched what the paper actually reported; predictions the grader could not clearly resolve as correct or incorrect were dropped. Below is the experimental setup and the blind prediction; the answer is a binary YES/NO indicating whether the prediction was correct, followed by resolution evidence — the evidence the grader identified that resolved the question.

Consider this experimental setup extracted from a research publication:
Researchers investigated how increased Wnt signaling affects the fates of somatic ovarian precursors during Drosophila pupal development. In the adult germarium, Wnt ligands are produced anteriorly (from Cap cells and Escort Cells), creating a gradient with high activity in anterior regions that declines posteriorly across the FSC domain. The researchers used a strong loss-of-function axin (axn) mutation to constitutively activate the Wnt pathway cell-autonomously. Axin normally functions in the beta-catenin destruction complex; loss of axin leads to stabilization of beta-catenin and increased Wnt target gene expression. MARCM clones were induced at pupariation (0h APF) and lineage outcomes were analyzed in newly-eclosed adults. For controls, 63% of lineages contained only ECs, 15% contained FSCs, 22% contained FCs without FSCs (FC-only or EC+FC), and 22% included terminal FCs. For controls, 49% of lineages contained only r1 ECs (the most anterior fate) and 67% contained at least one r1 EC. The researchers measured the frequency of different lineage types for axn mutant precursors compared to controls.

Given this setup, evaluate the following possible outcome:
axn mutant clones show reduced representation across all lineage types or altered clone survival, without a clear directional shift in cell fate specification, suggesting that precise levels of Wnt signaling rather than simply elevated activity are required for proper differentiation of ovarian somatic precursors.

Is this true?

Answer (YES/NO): NO